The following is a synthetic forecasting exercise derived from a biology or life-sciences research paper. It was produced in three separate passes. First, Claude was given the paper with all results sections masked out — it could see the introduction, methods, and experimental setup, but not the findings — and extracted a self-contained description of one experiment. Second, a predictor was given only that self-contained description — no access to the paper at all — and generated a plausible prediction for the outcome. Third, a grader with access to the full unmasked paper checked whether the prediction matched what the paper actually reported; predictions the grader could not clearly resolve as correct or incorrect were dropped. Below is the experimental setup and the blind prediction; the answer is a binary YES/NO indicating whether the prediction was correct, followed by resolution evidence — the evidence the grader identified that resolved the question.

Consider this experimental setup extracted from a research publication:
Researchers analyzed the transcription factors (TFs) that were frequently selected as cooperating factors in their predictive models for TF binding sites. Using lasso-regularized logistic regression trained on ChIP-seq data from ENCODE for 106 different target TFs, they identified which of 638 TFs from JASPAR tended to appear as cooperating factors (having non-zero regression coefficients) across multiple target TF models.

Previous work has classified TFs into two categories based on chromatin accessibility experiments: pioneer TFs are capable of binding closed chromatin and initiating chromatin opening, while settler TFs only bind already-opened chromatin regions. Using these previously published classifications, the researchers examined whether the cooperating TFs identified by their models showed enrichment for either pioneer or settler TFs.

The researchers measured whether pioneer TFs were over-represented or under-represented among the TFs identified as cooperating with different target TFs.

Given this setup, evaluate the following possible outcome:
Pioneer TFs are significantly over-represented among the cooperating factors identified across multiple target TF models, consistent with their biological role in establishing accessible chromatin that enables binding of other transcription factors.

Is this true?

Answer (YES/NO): YES